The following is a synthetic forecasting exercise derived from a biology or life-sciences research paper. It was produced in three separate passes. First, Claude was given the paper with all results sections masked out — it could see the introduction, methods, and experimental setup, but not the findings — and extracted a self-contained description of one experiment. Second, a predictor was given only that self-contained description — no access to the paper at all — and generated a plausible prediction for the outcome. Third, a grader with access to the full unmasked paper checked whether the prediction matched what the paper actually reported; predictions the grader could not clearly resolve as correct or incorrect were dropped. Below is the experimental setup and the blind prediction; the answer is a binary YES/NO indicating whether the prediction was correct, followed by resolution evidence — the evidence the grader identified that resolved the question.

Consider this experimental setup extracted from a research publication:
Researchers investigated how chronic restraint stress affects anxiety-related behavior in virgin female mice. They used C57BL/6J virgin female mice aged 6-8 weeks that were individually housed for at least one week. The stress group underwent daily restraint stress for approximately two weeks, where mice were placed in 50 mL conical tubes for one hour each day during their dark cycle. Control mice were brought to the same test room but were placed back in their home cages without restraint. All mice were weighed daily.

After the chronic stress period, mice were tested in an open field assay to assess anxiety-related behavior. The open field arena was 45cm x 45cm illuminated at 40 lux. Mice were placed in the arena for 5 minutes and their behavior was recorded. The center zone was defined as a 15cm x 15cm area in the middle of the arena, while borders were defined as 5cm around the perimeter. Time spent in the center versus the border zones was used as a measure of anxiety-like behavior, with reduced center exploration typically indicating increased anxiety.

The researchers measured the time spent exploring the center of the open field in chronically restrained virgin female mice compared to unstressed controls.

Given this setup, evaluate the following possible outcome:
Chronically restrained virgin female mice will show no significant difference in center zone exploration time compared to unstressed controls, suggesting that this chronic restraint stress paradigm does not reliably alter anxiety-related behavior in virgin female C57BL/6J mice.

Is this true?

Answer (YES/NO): NO